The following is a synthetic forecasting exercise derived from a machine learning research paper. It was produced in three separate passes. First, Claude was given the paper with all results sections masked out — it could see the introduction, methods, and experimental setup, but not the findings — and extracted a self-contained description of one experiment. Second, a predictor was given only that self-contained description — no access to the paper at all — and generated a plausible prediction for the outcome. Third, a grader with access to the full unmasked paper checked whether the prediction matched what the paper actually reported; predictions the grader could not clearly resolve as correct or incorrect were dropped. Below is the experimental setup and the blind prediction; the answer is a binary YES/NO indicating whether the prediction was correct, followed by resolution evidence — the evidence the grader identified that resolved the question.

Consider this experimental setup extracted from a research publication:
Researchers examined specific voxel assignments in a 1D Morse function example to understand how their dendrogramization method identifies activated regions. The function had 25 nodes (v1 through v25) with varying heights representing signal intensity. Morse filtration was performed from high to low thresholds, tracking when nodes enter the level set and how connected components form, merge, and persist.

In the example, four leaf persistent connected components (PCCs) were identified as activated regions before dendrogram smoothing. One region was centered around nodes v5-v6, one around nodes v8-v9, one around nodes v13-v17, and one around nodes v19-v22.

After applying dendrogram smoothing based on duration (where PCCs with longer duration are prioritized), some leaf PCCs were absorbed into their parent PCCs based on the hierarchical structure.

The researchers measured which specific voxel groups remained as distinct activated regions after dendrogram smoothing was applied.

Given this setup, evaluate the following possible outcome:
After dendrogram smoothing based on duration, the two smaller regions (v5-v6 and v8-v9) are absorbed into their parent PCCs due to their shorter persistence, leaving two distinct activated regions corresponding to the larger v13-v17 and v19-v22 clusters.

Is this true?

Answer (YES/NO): NO